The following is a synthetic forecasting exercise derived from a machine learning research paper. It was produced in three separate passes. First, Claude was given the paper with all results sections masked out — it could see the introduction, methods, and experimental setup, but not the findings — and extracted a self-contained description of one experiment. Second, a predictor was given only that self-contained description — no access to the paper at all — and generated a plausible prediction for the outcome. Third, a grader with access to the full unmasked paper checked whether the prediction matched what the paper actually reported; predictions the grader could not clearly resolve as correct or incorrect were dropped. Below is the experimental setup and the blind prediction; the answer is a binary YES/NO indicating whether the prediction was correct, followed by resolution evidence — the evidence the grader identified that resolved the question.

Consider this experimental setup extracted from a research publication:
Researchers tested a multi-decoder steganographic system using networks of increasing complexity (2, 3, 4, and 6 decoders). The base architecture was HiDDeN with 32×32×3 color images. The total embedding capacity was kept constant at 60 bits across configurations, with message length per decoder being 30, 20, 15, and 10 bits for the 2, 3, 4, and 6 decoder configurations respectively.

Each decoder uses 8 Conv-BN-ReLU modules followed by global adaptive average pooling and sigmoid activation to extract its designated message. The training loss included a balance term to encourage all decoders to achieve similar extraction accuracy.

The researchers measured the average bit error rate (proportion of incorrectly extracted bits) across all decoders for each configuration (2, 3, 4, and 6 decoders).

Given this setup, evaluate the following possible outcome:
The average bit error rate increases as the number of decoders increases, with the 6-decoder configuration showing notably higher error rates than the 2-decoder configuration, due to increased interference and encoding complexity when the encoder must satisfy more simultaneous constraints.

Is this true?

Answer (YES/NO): NO